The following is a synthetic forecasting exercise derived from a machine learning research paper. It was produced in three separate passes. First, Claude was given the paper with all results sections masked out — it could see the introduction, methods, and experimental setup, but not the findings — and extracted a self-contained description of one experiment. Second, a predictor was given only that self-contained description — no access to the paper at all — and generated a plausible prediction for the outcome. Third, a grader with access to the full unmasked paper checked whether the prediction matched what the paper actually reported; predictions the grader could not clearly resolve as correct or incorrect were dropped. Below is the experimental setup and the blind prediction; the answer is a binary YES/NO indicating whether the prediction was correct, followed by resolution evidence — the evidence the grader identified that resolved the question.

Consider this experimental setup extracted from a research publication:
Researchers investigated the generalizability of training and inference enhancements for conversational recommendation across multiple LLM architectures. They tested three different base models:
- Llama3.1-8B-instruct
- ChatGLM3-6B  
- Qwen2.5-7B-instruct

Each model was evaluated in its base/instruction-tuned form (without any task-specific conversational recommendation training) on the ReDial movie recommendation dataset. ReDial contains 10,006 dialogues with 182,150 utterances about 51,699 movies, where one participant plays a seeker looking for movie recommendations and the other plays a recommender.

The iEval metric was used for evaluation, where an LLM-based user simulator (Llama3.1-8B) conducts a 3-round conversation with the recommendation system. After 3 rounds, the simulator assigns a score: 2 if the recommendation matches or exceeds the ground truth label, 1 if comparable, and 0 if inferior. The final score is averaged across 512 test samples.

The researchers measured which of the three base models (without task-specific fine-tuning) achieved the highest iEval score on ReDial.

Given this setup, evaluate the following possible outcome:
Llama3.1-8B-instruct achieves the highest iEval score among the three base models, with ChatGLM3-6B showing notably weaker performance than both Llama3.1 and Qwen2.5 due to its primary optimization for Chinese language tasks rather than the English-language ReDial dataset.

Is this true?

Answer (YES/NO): NO